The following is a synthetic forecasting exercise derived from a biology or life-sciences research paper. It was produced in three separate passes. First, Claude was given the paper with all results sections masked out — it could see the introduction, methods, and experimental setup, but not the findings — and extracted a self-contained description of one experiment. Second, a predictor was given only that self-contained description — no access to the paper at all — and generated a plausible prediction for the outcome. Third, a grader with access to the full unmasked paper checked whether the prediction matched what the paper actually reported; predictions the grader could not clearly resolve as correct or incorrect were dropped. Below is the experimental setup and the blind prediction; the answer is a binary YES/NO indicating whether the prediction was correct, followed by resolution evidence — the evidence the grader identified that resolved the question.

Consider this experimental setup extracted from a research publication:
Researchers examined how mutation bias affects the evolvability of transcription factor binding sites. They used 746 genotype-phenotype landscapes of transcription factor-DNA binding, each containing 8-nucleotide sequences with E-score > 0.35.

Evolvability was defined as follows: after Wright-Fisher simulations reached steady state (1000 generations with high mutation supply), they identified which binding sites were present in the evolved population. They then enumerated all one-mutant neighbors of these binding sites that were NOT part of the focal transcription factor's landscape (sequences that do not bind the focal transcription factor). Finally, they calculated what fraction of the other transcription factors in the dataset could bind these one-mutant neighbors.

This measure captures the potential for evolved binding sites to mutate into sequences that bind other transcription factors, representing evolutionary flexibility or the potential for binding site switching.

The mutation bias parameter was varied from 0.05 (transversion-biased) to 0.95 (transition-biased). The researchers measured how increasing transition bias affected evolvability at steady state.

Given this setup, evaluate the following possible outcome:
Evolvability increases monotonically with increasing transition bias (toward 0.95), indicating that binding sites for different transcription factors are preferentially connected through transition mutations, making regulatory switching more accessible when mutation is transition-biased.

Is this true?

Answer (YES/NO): NO